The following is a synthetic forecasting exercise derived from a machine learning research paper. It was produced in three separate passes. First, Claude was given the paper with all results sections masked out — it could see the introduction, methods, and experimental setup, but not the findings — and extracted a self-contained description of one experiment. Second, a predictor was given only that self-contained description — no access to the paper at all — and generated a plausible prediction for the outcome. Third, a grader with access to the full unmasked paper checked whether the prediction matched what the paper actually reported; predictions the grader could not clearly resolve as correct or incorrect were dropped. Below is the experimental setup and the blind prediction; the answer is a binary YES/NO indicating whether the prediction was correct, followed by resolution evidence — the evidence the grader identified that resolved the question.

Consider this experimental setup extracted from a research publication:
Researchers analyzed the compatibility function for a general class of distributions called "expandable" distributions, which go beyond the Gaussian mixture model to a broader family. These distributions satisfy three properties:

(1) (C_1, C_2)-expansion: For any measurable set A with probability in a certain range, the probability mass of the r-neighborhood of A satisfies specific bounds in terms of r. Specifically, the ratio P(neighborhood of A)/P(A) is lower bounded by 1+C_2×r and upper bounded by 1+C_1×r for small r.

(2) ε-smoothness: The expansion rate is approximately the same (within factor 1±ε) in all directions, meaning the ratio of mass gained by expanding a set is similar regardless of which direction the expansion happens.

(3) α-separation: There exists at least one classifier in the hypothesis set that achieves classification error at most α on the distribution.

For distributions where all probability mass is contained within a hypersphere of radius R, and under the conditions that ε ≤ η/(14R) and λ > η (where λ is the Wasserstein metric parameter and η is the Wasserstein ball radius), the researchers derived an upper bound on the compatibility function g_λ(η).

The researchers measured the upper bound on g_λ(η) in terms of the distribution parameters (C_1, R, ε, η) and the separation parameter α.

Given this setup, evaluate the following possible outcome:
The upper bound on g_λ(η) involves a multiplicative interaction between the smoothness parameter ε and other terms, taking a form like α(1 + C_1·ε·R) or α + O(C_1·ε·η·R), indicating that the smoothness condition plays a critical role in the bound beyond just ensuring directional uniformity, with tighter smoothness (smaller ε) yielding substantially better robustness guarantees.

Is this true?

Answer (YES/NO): YES